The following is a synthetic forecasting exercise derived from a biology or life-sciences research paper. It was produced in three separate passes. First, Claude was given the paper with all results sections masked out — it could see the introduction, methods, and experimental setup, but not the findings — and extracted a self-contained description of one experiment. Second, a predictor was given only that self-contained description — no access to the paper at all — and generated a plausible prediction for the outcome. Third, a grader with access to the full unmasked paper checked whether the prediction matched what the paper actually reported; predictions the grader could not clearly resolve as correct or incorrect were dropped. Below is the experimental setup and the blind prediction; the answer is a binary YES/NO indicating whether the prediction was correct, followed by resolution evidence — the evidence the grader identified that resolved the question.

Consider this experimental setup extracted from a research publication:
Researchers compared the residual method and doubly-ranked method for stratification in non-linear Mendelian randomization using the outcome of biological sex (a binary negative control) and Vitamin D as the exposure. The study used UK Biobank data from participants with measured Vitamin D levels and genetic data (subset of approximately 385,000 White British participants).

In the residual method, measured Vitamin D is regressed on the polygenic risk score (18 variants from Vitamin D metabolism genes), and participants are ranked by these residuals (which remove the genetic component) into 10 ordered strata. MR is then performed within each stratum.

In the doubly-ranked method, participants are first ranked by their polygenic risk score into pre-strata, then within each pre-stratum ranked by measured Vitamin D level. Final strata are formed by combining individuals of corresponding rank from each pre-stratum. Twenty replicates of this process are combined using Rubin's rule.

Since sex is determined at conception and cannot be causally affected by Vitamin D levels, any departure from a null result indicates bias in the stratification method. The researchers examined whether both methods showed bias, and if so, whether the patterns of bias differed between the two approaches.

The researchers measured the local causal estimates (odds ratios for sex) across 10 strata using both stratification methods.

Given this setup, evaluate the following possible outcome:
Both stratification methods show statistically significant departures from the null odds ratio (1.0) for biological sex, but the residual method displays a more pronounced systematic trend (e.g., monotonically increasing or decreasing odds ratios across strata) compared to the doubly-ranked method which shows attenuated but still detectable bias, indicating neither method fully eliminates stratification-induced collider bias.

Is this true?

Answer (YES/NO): NO